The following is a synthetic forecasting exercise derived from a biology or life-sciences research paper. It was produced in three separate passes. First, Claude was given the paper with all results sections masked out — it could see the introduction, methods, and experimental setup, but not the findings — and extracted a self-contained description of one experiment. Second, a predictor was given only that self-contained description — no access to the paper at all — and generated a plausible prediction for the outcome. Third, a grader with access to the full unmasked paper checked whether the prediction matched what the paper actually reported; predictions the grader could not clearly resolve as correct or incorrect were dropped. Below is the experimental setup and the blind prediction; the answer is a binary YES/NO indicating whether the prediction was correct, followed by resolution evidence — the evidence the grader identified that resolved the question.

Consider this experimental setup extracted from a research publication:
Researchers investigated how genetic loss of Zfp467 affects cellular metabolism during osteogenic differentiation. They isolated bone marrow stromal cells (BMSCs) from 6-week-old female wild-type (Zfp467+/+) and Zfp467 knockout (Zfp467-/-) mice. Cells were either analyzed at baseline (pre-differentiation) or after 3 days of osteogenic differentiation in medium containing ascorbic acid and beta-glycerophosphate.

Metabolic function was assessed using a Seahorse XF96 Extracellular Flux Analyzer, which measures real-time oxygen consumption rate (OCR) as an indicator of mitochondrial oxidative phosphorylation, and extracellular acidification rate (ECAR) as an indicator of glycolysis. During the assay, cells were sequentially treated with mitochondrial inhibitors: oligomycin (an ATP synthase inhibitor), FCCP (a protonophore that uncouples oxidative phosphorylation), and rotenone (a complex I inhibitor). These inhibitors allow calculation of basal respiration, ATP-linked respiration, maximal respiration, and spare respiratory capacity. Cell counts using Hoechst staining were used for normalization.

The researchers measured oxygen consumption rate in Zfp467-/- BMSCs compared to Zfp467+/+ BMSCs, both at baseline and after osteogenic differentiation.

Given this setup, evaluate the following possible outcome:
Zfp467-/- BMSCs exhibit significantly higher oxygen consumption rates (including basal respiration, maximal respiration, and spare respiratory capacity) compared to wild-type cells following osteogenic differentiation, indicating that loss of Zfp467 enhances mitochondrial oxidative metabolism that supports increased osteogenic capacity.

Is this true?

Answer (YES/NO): NO